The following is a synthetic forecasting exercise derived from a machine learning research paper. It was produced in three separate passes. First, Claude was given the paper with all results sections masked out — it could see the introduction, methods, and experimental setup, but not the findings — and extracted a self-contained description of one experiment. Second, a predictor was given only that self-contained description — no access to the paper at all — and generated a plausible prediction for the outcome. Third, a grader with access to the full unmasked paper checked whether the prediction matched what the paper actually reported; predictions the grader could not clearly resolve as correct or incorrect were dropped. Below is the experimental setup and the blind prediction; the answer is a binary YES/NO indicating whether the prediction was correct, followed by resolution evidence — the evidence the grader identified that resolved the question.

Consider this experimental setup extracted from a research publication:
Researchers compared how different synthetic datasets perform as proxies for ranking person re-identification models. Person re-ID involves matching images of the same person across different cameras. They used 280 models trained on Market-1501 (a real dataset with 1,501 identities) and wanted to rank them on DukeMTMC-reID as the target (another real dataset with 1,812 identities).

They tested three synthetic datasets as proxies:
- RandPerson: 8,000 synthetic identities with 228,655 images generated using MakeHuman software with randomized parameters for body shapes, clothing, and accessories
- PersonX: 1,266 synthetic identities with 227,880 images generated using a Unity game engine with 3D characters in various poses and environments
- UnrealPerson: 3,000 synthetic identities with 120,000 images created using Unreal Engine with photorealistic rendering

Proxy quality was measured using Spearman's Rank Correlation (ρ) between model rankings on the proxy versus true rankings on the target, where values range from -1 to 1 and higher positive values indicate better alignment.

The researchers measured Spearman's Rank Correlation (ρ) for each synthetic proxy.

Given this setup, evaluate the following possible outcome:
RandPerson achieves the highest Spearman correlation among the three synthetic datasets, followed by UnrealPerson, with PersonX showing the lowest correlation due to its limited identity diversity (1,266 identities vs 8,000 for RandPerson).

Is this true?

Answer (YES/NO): NO